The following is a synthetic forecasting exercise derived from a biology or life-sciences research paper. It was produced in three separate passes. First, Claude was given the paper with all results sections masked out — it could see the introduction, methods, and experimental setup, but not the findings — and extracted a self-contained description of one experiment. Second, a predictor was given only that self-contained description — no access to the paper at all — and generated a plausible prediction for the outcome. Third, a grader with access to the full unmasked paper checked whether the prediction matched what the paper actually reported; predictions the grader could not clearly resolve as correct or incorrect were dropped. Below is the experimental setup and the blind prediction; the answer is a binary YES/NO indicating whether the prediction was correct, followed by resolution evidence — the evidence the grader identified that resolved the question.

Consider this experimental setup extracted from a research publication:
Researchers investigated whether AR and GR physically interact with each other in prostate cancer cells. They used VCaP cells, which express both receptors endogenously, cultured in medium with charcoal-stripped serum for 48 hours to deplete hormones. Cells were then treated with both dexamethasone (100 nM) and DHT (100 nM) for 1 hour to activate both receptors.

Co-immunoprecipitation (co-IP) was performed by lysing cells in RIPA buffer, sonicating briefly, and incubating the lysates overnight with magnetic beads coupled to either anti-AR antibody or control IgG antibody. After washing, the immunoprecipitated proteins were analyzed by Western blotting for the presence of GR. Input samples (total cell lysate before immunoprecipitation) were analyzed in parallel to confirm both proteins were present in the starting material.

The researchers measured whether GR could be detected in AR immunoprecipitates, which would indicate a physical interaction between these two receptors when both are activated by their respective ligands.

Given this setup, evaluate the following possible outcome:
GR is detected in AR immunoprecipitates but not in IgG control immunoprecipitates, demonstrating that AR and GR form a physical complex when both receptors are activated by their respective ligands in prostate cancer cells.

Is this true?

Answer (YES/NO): NO